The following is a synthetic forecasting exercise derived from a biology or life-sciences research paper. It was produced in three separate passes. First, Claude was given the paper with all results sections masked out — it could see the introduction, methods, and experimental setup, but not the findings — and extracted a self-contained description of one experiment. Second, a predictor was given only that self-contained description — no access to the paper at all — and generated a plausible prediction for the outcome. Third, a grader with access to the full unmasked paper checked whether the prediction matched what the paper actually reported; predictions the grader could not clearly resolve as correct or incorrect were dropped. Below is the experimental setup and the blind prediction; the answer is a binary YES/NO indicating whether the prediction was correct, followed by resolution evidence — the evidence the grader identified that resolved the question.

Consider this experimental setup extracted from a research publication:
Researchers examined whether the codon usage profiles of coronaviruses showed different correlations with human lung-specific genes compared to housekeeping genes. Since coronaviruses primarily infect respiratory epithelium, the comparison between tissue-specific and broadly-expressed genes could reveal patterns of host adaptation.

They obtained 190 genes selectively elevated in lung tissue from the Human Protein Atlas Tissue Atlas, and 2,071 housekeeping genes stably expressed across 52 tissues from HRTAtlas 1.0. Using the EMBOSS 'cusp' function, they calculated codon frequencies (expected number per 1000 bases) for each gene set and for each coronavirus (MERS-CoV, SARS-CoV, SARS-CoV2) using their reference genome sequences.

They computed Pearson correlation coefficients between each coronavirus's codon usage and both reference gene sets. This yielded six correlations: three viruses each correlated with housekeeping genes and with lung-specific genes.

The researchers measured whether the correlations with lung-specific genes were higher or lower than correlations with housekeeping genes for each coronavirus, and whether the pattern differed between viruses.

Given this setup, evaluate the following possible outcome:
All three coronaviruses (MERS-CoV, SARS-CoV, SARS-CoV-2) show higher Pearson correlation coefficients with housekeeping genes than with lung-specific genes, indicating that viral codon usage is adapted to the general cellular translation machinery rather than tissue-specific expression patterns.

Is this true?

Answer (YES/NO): YES